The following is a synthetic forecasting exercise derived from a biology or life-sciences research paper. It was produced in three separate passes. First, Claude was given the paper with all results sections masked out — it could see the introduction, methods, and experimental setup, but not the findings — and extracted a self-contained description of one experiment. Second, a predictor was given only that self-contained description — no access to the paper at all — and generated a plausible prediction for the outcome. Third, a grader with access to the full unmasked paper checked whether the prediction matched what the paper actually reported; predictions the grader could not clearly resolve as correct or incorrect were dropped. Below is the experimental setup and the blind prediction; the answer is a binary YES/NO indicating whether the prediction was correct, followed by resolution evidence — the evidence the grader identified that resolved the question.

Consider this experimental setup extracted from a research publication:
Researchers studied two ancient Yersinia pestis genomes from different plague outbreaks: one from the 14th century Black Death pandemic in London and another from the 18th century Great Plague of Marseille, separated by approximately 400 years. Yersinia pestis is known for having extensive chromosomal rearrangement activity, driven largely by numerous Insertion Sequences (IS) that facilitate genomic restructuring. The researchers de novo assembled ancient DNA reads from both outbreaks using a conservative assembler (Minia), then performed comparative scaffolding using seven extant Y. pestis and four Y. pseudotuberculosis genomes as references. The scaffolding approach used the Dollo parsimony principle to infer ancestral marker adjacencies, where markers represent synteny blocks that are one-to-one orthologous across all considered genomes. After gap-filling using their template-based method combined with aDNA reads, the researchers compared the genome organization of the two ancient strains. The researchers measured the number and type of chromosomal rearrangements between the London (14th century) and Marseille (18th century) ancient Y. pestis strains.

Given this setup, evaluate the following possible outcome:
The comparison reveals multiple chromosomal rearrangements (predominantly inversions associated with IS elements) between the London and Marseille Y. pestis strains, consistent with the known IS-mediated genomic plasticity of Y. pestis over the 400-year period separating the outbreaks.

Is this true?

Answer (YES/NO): NO